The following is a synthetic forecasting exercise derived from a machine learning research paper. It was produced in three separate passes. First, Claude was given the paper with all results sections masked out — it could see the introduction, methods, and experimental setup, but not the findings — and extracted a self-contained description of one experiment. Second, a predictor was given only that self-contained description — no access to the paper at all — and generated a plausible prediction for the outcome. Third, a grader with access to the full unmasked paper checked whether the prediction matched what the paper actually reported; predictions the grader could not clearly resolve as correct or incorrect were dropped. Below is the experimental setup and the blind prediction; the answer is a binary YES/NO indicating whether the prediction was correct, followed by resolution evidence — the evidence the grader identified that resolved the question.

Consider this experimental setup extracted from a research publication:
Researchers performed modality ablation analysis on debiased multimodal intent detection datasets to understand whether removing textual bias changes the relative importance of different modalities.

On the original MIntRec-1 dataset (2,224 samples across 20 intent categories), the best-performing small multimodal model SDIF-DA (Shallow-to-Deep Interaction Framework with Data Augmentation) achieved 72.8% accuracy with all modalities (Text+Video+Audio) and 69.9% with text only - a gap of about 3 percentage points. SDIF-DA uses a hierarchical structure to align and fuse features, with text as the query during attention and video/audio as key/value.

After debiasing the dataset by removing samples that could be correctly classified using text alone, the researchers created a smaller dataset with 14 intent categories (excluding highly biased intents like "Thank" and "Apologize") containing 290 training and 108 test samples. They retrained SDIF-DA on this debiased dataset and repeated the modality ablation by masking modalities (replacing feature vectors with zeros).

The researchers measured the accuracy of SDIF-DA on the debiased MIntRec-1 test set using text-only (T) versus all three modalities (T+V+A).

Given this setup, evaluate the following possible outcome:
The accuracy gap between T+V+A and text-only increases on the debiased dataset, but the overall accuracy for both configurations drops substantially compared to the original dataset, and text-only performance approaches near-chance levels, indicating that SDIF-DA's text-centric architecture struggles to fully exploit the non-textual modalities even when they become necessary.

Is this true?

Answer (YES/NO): NO